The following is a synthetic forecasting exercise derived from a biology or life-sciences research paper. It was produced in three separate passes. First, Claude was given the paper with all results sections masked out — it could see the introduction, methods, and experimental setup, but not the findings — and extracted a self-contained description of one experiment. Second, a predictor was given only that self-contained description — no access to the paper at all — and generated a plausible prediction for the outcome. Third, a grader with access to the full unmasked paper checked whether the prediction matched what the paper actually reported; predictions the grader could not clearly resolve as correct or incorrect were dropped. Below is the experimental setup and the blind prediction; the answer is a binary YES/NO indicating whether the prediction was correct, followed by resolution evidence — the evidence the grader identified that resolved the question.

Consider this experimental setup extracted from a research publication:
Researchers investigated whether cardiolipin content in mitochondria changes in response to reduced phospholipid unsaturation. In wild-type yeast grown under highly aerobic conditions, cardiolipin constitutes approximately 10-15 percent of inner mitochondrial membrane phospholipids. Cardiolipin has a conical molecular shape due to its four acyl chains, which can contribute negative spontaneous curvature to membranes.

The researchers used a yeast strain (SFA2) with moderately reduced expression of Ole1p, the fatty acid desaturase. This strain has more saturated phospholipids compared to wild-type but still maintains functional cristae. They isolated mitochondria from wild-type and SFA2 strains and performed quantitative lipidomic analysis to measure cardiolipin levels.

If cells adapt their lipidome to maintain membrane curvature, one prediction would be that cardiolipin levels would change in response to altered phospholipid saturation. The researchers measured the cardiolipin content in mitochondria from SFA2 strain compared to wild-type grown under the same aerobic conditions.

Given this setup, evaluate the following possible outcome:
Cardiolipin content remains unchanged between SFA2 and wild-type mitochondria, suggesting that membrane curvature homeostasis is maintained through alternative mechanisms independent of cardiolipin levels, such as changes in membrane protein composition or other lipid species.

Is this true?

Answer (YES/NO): NO